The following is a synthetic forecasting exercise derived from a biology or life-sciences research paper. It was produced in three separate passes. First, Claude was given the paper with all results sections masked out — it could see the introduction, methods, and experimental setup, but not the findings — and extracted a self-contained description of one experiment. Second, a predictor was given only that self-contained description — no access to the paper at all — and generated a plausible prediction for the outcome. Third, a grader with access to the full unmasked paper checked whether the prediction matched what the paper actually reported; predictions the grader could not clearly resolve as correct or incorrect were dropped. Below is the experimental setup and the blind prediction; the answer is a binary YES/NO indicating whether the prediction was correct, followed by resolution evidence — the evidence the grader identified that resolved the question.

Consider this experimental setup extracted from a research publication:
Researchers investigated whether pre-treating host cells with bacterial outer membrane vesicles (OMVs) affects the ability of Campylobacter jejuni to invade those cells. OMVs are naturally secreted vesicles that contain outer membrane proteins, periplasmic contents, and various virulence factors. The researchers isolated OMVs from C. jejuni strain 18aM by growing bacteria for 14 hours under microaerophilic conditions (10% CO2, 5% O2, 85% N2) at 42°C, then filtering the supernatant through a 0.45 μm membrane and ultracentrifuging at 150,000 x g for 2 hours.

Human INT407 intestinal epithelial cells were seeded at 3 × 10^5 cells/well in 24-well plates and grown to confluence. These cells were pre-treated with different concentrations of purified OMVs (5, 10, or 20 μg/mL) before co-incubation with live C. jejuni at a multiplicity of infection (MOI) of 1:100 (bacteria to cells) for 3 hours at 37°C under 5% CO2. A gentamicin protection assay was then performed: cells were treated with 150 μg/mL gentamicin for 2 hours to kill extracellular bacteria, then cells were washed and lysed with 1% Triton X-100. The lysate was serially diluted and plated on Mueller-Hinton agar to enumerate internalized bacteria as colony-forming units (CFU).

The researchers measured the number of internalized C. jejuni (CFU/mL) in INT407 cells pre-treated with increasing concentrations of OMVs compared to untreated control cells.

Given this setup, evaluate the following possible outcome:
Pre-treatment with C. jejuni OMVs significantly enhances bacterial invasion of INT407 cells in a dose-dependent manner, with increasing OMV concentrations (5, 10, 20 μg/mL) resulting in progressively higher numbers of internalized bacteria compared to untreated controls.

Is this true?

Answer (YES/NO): YES